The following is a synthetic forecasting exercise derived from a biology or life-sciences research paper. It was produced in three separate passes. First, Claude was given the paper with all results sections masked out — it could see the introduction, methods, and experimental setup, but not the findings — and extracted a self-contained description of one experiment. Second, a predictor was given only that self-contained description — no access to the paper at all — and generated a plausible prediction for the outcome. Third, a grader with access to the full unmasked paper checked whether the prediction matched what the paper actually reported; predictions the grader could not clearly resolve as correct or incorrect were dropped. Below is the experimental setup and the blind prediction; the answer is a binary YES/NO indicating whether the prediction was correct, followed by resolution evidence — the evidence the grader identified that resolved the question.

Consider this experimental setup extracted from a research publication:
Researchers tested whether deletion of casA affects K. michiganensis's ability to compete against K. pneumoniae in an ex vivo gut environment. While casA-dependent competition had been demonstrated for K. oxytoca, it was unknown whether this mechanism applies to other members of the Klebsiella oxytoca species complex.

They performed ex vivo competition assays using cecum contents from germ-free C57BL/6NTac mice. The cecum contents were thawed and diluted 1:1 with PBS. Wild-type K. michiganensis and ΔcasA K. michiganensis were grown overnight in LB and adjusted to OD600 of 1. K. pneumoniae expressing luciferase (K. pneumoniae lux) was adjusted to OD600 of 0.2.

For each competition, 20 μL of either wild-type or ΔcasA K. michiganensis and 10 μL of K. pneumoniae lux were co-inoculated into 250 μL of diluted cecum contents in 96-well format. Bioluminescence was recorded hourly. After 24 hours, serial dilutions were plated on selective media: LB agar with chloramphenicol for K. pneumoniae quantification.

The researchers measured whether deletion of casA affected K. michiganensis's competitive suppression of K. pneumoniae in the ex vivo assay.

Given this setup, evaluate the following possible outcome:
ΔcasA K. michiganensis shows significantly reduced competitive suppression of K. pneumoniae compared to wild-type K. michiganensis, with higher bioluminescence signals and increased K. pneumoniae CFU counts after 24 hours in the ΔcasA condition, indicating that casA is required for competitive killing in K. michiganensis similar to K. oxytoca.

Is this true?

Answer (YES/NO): NO